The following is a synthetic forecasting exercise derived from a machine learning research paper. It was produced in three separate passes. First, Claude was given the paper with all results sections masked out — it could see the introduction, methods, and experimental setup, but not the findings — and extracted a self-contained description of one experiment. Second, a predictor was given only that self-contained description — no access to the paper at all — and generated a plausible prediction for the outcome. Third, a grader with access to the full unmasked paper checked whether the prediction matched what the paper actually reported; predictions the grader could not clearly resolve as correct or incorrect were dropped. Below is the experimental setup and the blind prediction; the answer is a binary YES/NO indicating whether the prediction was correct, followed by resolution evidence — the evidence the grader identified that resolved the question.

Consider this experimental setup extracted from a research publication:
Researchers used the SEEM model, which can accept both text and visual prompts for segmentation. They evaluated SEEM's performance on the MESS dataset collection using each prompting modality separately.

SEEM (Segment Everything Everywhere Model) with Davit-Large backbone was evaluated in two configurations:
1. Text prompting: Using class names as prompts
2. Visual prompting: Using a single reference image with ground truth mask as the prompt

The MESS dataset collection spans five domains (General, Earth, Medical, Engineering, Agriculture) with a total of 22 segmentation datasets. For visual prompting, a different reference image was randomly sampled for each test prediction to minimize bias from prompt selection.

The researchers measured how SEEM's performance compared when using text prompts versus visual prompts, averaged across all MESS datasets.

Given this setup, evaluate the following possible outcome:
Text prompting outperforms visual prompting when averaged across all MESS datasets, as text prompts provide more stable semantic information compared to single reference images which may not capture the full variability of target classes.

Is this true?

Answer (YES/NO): YES